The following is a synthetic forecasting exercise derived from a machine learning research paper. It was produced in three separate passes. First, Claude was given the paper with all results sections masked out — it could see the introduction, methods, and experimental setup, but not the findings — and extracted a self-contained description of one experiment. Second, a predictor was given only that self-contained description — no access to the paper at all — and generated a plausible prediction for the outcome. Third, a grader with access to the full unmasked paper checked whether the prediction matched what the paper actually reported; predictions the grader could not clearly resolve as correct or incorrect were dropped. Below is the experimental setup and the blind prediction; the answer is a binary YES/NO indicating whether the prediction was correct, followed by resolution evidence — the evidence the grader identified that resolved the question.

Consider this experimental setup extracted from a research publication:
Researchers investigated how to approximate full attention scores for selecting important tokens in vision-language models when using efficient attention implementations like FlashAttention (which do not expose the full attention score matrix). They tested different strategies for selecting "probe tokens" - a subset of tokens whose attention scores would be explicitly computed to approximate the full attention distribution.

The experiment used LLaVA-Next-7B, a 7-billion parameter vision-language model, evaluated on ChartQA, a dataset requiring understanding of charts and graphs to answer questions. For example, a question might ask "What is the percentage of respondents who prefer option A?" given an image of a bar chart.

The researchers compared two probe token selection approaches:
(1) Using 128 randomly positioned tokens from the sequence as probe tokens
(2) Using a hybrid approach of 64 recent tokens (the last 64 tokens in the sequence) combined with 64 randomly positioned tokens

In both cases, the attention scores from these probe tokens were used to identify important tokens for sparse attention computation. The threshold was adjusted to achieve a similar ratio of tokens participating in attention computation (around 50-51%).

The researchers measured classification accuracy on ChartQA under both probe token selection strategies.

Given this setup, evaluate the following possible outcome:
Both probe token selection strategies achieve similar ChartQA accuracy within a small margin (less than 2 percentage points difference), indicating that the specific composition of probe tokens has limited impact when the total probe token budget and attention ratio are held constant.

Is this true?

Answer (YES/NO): NO